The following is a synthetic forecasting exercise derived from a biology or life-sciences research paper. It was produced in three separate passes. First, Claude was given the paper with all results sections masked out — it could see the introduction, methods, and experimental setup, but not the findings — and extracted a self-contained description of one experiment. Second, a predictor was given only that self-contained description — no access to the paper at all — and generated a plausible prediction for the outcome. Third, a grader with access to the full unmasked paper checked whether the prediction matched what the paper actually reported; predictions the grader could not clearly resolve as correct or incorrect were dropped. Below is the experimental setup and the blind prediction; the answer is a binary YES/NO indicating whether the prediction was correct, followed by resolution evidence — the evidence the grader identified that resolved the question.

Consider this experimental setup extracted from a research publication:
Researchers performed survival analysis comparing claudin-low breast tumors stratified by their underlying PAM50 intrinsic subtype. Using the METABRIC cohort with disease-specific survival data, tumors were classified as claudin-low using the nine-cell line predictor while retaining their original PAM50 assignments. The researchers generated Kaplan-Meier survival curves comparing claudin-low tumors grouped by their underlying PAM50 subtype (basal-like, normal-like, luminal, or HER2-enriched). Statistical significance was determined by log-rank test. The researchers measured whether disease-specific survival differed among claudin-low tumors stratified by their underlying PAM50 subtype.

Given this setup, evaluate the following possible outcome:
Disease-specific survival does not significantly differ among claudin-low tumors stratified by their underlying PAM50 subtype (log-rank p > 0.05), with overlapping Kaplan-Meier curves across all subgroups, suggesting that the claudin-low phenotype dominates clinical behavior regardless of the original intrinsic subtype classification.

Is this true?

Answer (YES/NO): NO